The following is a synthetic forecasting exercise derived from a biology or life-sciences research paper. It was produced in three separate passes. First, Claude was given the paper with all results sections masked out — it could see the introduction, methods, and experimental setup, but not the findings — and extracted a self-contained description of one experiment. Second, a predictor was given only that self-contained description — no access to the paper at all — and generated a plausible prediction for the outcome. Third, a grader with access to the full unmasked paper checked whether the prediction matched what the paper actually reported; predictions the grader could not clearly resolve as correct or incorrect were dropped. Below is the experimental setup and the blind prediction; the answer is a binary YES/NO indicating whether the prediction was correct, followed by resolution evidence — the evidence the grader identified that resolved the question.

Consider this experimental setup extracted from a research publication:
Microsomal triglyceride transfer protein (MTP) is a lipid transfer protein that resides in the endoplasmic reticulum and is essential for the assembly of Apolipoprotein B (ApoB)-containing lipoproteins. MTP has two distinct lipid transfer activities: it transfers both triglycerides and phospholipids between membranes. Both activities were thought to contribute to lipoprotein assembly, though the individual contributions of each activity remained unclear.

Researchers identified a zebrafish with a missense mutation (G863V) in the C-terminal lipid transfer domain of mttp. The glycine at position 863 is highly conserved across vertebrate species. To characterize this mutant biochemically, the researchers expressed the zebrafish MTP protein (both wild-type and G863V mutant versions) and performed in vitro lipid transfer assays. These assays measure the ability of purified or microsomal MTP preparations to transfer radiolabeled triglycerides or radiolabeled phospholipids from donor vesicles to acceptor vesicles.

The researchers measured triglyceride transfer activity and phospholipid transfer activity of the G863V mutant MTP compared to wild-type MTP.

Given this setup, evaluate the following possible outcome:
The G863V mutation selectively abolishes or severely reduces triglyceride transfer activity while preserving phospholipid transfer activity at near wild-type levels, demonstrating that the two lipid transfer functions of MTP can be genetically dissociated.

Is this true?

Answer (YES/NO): YES